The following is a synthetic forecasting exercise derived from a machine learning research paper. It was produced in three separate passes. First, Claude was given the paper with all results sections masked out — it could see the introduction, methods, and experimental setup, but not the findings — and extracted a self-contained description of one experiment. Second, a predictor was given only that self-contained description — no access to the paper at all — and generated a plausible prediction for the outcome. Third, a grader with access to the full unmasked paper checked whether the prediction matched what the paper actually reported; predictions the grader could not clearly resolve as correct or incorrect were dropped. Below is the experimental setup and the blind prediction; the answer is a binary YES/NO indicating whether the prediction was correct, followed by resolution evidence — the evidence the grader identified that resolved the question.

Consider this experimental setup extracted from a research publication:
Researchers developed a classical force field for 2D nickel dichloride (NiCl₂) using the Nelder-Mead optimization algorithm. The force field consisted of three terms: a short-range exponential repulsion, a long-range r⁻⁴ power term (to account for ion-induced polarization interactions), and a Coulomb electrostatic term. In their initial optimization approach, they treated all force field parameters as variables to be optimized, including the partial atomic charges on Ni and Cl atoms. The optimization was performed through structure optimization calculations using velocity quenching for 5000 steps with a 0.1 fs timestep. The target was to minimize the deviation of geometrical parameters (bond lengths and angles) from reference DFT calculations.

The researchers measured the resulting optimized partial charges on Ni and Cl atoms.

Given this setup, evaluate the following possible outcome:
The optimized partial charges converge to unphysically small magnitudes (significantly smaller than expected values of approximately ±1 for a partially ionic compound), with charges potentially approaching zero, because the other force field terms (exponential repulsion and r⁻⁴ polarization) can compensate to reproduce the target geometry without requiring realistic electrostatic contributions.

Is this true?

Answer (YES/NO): NO